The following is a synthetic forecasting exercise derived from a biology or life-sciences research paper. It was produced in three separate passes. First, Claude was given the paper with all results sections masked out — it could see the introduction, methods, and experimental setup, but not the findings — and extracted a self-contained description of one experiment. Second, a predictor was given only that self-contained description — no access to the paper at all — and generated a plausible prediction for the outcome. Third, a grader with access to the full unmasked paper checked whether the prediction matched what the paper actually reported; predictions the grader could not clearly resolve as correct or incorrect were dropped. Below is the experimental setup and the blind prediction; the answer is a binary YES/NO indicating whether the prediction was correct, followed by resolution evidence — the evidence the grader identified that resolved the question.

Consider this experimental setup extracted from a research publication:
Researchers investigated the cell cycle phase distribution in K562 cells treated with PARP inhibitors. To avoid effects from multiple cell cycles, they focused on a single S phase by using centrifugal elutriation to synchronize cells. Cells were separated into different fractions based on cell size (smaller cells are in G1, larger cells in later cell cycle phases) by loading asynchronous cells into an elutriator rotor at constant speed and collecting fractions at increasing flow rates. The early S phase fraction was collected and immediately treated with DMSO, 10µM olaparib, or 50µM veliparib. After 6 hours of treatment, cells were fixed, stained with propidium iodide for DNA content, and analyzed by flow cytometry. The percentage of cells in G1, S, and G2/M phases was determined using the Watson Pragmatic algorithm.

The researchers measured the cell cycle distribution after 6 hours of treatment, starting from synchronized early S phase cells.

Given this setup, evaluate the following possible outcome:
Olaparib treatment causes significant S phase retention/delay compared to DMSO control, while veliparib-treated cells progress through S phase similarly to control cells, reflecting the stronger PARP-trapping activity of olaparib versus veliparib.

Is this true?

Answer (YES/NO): NO